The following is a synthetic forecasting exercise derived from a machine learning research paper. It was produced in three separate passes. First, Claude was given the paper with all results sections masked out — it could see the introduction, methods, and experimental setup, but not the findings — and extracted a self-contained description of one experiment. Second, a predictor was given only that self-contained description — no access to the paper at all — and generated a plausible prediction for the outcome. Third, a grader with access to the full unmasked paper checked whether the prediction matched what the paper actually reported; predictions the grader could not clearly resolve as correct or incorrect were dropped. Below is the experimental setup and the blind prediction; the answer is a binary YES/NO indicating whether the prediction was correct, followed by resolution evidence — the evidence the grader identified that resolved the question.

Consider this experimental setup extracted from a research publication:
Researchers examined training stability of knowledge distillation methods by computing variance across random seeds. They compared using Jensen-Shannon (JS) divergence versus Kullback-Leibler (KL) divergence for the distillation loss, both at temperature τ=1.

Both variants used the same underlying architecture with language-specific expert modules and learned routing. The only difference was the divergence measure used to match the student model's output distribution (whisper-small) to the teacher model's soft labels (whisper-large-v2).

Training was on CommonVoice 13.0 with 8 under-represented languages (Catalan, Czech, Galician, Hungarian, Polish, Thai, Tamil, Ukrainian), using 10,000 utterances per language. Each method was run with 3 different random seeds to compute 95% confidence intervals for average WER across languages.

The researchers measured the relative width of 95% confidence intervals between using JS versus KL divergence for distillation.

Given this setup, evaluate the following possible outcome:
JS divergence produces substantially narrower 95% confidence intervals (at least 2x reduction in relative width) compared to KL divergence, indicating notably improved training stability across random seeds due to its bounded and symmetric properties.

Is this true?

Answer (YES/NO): YES